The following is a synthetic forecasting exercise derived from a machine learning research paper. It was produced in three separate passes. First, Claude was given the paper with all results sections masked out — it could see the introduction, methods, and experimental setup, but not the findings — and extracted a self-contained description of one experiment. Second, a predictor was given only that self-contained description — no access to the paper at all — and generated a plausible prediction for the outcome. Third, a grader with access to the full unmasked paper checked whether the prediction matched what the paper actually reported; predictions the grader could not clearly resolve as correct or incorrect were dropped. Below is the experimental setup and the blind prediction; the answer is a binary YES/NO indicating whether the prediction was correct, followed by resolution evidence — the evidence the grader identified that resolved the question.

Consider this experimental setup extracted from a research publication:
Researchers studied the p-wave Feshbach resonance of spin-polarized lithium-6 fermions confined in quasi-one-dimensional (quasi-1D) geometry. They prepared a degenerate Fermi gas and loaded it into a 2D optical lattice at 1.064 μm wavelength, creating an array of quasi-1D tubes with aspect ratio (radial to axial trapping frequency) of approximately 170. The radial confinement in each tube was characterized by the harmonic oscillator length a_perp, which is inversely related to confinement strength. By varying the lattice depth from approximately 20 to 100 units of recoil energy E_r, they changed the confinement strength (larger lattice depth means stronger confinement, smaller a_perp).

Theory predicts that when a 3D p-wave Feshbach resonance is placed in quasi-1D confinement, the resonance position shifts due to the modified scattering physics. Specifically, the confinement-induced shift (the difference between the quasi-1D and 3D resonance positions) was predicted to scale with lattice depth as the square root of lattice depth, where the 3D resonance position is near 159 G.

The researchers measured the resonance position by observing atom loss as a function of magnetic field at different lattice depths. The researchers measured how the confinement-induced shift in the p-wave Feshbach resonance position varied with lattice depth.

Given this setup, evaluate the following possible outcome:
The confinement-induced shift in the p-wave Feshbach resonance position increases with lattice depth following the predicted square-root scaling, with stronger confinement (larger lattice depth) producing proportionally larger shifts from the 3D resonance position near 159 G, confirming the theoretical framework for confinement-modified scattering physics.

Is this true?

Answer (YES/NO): YES